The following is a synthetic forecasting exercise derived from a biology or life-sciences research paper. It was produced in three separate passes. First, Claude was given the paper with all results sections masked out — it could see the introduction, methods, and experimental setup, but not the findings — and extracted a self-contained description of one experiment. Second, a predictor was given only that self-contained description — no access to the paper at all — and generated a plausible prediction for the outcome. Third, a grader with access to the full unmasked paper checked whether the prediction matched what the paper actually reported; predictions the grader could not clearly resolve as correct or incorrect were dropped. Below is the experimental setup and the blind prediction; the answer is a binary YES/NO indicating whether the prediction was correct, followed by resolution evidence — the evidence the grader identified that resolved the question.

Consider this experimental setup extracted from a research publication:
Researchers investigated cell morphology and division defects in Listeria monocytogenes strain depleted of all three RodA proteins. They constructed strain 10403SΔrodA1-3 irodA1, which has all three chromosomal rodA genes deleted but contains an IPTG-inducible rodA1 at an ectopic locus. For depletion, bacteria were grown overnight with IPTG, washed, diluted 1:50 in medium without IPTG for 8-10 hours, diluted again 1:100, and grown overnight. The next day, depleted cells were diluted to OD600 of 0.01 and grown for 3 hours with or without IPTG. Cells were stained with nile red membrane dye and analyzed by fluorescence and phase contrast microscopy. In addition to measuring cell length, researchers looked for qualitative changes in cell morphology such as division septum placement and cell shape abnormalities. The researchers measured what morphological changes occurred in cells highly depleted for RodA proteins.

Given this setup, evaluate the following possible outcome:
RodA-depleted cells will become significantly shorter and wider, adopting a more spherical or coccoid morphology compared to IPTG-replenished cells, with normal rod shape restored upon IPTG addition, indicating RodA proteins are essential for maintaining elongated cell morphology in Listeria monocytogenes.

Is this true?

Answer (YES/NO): NO